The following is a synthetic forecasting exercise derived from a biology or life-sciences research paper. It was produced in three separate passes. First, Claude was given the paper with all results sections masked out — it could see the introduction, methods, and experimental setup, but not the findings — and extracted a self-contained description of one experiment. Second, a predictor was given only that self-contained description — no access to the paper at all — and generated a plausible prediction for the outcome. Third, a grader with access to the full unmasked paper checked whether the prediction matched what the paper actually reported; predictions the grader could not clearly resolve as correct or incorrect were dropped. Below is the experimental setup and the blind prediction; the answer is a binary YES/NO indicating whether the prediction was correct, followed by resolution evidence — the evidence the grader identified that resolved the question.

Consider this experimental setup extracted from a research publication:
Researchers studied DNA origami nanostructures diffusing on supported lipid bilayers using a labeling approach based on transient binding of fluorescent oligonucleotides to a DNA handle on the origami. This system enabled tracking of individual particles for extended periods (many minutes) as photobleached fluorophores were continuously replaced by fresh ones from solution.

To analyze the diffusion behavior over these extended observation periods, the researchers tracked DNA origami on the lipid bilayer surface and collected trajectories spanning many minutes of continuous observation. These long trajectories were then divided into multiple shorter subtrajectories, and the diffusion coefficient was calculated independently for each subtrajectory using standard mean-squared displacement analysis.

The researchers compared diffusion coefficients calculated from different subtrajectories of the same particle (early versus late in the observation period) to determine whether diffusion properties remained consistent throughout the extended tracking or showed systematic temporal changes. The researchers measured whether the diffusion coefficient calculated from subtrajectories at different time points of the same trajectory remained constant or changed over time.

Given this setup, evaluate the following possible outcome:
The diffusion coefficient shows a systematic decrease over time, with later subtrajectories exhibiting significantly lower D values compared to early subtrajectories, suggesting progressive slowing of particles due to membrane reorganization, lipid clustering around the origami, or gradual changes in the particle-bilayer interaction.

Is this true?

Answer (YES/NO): NO